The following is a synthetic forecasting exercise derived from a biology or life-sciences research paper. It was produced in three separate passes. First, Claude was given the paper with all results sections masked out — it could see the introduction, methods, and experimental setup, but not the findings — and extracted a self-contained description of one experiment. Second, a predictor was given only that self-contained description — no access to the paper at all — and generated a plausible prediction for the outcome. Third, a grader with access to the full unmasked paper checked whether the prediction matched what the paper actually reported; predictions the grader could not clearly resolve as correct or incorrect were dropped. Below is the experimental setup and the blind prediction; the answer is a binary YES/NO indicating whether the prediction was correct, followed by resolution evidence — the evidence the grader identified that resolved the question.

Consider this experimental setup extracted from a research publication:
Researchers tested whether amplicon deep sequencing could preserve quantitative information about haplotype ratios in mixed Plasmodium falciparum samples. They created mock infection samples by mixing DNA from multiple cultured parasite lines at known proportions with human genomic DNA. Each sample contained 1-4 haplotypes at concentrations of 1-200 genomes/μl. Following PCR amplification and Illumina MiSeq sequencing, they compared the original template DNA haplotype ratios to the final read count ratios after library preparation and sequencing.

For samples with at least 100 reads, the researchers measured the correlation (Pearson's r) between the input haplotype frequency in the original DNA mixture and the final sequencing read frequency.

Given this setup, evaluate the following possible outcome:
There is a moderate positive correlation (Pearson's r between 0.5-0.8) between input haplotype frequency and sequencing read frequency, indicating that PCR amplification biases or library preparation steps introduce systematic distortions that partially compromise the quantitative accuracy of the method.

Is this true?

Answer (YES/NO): NO